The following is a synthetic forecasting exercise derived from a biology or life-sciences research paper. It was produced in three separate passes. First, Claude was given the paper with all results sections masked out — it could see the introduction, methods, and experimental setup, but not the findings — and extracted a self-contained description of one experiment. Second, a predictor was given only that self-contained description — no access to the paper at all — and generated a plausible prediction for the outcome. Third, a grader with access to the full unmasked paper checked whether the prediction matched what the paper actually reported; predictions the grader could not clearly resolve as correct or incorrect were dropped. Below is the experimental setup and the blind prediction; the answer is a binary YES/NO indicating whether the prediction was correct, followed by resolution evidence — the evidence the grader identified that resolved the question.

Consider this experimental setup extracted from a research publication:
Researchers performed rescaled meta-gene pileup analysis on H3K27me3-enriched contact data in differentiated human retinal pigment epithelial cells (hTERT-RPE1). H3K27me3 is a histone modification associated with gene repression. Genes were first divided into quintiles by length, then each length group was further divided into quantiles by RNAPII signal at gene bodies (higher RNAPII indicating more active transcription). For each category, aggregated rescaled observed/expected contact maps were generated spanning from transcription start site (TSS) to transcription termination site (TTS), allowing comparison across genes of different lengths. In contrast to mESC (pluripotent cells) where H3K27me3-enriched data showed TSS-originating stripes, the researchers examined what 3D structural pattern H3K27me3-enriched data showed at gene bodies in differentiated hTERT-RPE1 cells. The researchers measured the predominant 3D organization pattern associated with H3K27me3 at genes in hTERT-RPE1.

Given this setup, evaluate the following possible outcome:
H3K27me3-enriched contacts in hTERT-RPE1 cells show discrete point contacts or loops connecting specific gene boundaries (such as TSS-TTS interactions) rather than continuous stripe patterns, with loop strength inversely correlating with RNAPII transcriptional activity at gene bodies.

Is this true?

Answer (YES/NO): NO